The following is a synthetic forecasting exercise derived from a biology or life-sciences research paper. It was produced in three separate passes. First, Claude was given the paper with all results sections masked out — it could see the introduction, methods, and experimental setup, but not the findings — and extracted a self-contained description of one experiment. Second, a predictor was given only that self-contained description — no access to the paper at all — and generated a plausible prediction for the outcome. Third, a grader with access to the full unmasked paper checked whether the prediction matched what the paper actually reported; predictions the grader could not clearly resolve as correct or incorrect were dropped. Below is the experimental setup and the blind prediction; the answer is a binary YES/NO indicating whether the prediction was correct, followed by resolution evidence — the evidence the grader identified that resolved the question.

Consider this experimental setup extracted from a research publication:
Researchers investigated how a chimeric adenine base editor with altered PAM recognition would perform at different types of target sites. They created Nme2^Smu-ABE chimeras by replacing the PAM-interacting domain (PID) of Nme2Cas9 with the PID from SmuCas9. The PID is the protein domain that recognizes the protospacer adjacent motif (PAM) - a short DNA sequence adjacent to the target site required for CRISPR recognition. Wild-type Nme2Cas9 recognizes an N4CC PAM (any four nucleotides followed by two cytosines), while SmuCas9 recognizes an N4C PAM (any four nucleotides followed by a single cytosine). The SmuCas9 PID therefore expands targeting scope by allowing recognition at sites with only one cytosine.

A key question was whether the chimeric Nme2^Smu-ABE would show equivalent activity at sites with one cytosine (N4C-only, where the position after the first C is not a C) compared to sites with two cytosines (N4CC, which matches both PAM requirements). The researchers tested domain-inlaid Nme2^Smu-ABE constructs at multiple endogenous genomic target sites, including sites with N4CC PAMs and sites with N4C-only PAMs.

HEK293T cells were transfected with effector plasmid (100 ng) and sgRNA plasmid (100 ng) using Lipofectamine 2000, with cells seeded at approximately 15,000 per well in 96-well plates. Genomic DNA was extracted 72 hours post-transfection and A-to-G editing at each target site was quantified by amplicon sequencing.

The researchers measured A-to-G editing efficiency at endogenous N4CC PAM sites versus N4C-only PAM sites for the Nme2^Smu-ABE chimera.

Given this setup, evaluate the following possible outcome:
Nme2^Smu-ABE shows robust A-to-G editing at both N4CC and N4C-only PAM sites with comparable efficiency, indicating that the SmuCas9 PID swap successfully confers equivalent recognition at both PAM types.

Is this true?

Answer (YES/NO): NO